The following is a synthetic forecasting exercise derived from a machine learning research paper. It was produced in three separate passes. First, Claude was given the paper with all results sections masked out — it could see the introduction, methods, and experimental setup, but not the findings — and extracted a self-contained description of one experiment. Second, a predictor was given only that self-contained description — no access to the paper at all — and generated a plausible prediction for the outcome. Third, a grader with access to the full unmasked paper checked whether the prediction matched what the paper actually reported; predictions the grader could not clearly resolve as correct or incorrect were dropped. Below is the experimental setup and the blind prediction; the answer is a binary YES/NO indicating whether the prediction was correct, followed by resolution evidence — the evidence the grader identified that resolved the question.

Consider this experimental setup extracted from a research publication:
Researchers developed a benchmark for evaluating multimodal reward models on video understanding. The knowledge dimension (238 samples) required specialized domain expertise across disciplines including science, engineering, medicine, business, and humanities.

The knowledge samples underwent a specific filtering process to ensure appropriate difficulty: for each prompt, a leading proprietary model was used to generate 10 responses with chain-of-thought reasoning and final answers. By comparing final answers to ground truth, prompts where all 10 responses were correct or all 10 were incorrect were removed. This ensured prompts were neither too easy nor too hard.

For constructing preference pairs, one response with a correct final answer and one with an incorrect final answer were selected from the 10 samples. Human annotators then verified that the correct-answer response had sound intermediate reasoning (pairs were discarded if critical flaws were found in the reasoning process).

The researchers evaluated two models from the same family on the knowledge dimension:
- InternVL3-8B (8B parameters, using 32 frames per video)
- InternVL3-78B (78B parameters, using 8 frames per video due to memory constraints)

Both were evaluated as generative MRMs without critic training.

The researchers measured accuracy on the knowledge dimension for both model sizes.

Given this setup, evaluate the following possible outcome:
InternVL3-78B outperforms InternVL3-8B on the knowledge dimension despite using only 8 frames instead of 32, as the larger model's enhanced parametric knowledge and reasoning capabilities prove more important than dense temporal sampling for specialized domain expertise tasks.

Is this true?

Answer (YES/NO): YES